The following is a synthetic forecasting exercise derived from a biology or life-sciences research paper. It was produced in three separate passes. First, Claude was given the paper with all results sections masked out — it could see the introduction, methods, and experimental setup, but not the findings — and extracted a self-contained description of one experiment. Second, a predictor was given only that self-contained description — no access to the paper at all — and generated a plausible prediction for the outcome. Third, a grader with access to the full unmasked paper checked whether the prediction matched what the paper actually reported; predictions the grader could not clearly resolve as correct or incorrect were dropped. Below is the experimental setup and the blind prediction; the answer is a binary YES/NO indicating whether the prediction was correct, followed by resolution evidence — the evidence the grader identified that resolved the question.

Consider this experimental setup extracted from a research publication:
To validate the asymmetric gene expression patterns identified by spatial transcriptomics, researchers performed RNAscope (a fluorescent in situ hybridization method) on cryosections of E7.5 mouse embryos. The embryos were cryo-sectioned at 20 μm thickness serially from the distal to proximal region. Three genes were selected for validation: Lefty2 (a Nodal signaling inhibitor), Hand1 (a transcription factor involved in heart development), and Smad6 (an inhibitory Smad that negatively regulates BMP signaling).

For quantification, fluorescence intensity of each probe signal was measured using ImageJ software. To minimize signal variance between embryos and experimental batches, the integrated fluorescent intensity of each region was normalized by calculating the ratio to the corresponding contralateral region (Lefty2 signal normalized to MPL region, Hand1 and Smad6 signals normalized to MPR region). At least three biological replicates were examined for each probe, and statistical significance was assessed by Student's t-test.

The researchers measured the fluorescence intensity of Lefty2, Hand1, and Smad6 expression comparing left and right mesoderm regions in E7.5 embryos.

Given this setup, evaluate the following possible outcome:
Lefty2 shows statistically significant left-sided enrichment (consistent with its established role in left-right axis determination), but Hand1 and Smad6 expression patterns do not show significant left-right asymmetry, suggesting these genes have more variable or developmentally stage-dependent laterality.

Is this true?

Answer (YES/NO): NO